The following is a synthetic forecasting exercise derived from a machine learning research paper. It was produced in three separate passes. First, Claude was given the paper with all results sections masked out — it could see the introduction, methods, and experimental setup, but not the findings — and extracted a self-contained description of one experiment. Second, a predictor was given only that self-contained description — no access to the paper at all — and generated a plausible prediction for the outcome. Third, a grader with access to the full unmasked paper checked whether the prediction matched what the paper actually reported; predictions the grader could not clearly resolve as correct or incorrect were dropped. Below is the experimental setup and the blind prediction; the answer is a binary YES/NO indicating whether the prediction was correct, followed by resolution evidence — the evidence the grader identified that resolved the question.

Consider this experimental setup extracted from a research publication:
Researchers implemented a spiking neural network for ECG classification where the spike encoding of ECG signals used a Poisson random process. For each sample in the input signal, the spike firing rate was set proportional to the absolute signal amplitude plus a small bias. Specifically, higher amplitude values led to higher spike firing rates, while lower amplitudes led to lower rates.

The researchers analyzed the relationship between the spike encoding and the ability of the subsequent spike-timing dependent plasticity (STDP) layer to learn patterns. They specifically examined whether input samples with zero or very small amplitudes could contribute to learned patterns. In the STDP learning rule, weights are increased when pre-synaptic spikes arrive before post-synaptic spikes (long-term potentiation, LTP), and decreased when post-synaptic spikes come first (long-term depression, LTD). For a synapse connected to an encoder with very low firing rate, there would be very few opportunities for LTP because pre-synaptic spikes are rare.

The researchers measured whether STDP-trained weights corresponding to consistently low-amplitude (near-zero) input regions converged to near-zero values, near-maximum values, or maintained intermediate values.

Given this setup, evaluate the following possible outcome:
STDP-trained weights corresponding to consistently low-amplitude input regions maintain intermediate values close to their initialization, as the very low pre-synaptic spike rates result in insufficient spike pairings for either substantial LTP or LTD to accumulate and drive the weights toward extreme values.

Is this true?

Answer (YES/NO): NO